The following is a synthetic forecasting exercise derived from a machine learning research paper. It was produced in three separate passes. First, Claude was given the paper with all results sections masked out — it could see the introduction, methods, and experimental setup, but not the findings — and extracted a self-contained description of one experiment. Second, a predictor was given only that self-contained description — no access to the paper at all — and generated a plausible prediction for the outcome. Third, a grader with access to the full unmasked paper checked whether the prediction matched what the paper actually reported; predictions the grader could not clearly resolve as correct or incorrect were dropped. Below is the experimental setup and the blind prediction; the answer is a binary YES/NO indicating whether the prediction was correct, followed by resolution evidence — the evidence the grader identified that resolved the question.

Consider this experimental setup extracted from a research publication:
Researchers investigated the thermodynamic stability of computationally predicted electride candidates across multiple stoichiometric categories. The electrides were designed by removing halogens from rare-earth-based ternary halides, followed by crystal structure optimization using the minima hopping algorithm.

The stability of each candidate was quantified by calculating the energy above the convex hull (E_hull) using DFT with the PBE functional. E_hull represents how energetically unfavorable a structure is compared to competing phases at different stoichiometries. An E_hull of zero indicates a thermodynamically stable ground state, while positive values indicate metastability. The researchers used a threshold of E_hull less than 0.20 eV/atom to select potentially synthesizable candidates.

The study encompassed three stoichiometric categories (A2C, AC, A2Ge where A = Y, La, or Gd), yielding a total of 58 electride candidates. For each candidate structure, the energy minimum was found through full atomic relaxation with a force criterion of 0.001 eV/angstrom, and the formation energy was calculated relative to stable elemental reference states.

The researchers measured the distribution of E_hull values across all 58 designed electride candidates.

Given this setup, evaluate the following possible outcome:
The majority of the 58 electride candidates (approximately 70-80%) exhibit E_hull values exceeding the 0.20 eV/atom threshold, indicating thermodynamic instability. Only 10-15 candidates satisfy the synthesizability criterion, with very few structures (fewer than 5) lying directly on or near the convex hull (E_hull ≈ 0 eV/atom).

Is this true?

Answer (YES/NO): NO